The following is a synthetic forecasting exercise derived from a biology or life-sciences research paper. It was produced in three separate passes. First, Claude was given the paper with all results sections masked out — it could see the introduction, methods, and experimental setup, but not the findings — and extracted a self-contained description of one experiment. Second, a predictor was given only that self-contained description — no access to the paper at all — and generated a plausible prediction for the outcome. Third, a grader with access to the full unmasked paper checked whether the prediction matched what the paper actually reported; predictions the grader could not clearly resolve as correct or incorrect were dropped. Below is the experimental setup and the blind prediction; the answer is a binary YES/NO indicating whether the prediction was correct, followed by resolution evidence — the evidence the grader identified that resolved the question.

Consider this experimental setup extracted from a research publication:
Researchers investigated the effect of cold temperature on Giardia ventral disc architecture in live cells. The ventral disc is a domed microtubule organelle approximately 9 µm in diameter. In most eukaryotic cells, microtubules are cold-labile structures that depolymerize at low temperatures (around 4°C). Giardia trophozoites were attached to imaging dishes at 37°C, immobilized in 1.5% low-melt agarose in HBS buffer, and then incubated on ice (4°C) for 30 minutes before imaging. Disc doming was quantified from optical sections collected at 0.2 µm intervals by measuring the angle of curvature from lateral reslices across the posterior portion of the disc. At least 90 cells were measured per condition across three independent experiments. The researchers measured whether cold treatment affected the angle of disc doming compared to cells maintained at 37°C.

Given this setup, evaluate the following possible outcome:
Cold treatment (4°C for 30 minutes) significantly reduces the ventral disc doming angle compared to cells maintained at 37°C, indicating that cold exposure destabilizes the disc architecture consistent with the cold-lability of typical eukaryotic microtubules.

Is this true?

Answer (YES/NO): NO